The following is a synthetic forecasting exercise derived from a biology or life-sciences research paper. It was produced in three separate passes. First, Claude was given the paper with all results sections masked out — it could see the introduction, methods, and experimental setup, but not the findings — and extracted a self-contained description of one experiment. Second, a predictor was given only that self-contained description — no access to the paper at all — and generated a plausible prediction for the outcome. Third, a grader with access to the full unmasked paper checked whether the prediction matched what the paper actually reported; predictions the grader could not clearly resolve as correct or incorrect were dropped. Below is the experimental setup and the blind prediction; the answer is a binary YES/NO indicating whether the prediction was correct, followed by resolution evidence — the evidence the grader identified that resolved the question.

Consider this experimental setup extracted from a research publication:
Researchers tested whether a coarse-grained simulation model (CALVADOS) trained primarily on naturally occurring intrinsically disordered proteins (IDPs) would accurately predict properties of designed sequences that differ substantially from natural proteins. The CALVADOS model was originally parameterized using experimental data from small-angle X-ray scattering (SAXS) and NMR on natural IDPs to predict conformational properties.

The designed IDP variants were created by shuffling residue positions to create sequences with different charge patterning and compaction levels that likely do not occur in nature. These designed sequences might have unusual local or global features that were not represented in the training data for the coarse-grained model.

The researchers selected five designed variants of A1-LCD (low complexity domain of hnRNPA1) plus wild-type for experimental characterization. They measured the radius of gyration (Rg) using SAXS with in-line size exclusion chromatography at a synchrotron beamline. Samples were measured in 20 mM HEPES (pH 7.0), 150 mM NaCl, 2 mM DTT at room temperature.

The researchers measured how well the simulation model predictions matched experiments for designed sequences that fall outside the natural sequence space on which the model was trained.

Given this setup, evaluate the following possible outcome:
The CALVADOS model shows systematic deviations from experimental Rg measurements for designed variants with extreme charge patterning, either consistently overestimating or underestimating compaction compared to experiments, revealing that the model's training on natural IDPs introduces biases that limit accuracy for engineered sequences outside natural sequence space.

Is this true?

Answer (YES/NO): NO